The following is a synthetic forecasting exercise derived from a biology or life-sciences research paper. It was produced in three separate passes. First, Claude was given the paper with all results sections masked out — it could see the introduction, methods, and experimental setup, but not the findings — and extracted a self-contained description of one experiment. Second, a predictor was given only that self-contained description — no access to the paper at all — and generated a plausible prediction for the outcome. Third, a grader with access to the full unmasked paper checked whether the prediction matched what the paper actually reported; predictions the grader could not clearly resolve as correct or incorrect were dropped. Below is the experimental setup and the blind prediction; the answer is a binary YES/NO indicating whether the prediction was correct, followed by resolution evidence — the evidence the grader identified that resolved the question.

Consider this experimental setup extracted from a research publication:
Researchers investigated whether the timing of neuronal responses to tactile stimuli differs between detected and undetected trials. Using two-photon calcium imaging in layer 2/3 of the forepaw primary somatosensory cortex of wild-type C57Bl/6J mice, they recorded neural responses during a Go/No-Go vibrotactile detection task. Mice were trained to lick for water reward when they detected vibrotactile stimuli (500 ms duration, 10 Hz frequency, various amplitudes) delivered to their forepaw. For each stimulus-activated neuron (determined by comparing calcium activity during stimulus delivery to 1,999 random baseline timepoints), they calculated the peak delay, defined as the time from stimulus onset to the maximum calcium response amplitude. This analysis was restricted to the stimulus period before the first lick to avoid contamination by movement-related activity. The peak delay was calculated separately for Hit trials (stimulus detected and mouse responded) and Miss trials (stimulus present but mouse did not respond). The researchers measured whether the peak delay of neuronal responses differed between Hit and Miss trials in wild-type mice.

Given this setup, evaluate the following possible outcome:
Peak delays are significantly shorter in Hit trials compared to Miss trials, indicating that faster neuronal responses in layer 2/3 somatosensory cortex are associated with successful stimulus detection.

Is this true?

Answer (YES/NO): YES